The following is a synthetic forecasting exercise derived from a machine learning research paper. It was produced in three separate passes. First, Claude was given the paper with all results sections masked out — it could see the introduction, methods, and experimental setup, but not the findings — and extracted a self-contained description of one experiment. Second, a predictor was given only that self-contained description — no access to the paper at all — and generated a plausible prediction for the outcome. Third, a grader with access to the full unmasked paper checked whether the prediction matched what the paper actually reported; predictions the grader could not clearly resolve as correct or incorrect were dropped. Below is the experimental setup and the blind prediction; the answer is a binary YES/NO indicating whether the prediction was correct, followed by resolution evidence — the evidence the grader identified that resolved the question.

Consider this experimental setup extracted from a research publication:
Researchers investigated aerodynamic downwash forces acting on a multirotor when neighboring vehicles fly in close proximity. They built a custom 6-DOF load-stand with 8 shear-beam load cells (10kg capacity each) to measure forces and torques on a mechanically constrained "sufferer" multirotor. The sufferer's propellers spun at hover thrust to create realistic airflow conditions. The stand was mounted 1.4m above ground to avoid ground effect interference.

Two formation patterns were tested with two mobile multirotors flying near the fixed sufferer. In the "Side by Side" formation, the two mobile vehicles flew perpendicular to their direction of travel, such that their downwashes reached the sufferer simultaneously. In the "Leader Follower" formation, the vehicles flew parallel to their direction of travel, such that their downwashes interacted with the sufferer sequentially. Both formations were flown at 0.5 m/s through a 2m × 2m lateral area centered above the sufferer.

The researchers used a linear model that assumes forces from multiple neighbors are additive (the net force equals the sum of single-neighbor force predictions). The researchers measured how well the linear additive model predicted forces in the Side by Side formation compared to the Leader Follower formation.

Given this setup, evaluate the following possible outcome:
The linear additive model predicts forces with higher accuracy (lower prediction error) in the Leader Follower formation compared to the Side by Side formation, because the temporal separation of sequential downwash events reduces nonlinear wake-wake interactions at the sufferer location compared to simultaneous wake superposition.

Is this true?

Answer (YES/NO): NO